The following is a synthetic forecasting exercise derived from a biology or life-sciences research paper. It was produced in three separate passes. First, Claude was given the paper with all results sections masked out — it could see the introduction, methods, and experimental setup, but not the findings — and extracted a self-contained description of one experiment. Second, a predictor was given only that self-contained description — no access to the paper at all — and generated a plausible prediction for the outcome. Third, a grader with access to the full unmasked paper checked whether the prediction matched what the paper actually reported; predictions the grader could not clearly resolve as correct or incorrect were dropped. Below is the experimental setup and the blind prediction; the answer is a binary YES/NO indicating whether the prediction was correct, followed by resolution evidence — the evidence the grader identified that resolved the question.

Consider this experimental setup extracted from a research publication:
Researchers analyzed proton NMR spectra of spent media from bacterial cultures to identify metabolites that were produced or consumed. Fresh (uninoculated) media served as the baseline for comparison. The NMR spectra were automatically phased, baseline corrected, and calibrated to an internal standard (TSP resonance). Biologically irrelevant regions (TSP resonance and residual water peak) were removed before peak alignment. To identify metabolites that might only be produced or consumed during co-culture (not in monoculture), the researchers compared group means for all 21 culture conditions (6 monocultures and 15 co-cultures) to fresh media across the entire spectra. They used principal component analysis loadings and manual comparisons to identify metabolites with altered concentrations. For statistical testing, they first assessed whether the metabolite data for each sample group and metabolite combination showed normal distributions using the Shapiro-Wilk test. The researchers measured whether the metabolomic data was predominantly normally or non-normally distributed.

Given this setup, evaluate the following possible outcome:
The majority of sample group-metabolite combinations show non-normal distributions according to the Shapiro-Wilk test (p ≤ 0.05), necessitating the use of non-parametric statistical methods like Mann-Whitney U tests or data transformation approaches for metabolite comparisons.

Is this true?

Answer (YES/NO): YES